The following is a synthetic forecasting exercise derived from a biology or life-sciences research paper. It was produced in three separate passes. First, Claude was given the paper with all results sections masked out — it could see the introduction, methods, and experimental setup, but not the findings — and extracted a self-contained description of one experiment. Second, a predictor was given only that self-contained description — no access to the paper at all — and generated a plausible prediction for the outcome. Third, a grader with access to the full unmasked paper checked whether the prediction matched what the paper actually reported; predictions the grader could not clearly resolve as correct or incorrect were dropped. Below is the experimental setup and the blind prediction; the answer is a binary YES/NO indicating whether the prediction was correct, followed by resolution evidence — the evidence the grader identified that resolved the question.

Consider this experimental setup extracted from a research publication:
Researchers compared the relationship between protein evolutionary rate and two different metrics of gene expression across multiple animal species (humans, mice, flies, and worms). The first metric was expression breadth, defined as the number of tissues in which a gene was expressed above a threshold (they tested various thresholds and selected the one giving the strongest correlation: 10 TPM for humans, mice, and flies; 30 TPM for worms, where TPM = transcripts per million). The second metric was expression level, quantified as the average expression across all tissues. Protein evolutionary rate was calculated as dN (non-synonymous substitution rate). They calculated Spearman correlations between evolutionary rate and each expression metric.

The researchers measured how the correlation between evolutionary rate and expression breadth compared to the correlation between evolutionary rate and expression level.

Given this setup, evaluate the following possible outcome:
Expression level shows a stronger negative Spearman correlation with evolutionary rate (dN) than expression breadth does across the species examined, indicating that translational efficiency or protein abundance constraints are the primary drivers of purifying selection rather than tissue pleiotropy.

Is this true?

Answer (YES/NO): NO